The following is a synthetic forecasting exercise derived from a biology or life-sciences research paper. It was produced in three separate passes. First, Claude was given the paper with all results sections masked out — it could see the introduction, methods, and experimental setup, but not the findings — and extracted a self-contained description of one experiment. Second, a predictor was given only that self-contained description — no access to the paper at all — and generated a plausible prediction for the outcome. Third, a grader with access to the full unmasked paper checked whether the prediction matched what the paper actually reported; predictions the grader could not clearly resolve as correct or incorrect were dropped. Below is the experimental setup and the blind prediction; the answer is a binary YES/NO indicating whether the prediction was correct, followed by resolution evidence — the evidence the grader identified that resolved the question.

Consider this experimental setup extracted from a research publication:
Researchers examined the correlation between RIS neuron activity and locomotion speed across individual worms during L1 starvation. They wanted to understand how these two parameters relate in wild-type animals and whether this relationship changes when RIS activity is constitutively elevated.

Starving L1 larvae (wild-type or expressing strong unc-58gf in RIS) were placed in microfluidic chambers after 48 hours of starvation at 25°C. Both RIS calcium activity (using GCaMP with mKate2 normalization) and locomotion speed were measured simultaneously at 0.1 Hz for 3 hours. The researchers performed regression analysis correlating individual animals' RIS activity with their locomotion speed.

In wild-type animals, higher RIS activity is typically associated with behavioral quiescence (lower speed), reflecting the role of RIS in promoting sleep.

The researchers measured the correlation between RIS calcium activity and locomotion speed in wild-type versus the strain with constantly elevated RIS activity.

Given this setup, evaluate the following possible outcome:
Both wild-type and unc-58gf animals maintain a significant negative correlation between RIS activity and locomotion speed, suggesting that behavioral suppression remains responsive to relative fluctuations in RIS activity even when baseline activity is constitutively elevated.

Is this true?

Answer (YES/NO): NO